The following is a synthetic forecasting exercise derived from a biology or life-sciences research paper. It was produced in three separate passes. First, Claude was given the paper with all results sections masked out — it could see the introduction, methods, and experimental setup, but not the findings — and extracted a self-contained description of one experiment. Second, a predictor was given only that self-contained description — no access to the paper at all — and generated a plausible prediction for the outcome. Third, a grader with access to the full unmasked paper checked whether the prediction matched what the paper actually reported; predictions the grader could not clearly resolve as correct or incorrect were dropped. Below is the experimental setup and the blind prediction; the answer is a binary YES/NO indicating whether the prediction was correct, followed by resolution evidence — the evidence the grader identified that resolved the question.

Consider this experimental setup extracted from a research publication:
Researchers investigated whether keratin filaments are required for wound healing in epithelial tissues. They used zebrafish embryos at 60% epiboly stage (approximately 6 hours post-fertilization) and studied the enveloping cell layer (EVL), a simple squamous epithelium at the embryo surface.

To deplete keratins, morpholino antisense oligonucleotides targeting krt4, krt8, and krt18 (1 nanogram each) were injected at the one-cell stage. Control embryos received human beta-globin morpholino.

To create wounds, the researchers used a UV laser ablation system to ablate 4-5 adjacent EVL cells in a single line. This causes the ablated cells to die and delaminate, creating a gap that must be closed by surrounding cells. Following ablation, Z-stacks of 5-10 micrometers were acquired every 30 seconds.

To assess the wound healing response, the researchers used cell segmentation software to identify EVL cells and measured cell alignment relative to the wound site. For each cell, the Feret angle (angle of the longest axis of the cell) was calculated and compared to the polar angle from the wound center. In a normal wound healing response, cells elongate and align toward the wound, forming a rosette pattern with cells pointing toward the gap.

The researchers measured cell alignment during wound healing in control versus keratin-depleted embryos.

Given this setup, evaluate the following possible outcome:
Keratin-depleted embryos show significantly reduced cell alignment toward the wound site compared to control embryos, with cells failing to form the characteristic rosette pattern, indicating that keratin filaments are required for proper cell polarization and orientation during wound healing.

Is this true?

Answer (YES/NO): NO